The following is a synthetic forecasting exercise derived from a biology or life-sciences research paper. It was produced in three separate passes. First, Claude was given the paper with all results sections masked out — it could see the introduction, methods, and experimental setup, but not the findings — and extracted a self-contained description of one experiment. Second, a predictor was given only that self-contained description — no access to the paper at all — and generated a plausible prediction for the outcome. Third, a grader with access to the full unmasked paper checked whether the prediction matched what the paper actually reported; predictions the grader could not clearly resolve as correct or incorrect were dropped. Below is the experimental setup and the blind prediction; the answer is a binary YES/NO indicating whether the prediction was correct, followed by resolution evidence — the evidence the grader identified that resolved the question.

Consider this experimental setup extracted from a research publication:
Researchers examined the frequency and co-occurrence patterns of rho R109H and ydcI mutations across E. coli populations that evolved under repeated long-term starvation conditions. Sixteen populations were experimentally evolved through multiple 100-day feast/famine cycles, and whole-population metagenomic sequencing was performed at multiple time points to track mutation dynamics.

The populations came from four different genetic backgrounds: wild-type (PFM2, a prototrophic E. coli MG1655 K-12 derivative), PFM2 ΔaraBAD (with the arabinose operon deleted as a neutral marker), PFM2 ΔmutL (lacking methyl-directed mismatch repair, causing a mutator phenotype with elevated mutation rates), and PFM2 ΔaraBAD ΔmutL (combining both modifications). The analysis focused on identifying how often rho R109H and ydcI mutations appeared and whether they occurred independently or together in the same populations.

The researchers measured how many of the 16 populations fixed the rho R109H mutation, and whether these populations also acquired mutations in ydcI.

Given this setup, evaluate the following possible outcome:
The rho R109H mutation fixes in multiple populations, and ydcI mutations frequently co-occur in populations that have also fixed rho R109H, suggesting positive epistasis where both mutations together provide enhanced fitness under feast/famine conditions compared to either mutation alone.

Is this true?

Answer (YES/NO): YES